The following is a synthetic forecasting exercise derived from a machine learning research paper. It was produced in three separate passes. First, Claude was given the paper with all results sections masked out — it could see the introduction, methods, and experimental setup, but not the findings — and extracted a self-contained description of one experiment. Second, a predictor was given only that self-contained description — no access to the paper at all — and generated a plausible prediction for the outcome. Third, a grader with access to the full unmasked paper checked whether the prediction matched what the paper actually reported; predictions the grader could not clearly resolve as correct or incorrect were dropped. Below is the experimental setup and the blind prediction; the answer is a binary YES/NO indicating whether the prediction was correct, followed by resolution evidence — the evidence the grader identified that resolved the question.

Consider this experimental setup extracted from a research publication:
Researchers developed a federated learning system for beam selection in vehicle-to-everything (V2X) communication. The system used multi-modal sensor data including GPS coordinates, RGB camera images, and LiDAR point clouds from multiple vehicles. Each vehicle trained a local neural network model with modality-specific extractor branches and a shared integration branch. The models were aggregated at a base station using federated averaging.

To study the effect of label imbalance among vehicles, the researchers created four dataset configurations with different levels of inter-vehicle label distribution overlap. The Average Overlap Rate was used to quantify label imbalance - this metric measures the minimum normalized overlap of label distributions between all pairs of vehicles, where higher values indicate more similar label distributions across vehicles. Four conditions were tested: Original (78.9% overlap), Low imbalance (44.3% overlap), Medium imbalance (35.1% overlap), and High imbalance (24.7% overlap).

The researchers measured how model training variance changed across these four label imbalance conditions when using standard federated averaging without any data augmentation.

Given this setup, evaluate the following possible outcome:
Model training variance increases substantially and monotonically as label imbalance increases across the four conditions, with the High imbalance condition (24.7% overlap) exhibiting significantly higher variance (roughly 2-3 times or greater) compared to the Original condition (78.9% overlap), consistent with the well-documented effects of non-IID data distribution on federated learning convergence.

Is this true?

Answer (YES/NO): YES